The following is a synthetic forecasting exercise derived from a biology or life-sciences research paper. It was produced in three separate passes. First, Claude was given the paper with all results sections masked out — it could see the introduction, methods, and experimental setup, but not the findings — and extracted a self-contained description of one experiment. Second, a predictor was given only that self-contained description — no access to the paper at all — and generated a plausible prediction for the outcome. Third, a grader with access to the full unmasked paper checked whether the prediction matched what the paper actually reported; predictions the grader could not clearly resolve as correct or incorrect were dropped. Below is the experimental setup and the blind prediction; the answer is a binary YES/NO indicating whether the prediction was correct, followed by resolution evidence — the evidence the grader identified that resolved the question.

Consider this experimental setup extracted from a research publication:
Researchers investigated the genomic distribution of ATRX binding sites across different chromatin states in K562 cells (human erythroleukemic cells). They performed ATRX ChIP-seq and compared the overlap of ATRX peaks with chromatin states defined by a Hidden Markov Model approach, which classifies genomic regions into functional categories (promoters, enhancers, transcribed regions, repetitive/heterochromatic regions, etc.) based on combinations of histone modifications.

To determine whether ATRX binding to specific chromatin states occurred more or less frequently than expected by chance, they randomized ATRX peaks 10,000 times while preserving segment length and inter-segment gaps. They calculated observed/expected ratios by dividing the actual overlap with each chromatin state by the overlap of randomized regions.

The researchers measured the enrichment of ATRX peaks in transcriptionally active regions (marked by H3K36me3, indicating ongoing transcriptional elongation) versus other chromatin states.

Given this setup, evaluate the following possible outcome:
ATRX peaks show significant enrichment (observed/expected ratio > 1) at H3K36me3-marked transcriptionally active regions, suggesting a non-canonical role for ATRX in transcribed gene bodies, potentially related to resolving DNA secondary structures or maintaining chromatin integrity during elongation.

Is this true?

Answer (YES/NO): YES